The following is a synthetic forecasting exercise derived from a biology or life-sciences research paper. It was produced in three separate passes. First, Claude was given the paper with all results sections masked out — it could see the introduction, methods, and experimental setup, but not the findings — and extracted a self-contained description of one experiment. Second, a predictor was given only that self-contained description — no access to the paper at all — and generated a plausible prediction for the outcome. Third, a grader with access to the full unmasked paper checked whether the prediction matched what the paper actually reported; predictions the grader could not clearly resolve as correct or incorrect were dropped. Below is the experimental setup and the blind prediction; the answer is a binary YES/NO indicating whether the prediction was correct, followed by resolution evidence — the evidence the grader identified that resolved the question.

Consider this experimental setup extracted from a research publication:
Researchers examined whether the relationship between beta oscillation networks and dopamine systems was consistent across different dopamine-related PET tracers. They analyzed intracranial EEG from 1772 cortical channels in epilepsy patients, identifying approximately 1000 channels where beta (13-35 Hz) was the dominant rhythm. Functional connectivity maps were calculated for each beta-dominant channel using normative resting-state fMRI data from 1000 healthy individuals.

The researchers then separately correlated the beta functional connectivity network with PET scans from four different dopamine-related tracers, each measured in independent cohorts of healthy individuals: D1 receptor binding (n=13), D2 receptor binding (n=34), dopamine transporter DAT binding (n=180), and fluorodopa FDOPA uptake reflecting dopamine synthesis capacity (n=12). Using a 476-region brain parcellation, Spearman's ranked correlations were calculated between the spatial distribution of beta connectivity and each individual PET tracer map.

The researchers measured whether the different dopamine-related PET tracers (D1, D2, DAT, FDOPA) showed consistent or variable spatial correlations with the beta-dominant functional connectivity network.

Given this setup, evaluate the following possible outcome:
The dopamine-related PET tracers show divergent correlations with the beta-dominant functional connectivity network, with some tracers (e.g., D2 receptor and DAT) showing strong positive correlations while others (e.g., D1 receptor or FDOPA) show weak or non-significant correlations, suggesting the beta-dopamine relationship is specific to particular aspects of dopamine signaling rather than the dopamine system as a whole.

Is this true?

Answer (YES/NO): NO